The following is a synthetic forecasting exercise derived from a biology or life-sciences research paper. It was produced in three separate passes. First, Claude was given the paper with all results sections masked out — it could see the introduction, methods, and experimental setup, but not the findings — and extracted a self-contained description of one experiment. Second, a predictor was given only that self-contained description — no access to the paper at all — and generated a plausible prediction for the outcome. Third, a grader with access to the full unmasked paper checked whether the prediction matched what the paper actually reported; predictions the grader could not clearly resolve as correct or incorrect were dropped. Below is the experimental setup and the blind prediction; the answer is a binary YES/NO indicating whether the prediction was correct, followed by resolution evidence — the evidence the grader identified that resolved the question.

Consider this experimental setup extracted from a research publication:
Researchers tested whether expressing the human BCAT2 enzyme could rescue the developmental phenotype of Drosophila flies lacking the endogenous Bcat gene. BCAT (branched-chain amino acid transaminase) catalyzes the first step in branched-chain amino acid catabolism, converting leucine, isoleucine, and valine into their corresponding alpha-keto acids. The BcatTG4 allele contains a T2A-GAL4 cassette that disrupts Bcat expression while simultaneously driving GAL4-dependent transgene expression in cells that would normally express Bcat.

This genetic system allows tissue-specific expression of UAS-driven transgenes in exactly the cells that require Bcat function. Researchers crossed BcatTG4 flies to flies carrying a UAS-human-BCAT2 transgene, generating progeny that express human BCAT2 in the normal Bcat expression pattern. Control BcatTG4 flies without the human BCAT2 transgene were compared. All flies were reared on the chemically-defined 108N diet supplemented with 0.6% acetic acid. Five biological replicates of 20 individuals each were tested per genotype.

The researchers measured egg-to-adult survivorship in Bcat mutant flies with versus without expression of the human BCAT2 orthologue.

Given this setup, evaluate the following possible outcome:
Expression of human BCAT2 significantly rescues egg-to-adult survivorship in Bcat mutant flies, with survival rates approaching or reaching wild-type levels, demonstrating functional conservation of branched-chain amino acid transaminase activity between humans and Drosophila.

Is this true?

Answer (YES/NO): NO